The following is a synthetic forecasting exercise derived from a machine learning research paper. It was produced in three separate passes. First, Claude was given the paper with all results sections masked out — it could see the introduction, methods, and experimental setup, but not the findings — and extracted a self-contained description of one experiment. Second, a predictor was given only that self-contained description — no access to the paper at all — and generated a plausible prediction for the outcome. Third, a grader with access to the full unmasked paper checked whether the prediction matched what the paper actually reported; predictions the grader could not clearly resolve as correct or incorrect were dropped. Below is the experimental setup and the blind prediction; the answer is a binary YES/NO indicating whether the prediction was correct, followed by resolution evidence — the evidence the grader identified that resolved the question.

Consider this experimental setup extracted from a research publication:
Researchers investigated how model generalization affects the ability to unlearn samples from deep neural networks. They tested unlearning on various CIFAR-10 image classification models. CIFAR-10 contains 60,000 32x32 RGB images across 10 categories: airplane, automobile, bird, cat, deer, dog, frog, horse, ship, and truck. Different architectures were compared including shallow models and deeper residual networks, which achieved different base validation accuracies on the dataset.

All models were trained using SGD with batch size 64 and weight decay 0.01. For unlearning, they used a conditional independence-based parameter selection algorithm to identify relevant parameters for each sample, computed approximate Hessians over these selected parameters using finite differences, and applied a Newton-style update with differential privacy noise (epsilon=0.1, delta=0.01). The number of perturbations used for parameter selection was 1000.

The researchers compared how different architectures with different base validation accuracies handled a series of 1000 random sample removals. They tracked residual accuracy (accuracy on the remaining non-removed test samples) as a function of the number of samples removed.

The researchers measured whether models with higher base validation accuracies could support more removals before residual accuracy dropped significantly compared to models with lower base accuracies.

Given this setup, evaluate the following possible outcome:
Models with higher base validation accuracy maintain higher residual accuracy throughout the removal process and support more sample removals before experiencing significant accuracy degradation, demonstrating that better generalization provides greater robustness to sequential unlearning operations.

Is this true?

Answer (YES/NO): YES